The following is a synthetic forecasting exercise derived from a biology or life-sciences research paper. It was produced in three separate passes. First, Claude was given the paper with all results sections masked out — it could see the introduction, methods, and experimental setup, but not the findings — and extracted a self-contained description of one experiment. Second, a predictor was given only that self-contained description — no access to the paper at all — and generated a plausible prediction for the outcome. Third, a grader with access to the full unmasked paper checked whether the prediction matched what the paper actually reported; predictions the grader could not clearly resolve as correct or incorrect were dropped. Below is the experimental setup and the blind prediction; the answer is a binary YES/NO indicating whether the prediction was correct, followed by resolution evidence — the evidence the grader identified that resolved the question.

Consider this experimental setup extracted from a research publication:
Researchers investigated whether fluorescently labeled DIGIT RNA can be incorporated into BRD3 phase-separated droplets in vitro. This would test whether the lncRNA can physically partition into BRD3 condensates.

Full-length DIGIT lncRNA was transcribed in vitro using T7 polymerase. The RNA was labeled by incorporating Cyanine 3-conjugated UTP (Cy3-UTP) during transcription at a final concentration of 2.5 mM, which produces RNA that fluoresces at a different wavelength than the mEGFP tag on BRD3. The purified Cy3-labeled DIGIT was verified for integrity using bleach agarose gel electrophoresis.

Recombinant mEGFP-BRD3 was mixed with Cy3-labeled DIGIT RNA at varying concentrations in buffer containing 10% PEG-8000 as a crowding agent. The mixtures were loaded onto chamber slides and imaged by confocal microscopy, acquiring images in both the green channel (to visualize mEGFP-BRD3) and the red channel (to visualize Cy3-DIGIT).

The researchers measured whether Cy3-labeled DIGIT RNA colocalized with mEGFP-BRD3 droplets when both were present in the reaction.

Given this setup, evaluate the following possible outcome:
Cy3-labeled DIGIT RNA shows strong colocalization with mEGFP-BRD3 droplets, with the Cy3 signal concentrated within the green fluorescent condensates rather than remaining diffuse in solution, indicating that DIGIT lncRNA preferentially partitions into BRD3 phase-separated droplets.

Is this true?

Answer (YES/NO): YES